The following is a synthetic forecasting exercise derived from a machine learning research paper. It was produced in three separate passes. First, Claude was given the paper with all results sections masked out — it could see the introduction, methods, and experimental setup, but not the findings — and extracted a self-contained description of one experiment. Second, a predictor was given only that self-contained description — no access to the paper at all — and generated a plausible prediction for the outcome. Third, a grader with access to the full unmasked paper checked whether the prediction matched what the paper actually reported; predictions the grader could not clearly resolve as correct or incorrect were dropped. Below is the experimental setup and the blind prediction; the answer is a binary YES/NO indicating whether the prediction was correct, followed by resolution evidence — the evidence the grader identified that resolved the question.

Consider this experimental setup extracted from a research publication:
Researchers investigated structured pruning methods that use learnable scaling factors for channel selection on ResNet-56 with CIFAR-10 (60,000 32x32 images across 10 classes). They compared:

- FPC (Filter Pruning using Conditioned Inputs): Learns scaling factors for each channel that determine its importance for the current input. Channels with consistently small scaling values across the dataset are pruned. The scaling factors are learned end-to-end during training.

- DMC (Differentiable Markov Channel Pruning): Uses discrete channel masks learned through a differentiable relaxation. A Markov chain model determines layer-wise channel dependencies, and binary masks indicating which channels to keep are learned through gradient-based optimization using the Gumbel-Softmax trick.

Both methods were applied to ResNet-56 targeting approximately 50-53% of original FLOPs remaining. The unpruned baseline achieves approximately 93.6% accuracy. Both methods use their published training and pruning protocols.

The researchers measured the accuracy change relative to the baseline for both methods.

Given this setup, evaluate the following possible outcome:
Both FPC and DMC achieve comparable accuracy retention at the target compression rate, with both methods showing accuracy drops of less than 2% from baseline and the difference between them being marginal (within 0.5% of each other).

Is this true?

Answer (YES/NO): NO